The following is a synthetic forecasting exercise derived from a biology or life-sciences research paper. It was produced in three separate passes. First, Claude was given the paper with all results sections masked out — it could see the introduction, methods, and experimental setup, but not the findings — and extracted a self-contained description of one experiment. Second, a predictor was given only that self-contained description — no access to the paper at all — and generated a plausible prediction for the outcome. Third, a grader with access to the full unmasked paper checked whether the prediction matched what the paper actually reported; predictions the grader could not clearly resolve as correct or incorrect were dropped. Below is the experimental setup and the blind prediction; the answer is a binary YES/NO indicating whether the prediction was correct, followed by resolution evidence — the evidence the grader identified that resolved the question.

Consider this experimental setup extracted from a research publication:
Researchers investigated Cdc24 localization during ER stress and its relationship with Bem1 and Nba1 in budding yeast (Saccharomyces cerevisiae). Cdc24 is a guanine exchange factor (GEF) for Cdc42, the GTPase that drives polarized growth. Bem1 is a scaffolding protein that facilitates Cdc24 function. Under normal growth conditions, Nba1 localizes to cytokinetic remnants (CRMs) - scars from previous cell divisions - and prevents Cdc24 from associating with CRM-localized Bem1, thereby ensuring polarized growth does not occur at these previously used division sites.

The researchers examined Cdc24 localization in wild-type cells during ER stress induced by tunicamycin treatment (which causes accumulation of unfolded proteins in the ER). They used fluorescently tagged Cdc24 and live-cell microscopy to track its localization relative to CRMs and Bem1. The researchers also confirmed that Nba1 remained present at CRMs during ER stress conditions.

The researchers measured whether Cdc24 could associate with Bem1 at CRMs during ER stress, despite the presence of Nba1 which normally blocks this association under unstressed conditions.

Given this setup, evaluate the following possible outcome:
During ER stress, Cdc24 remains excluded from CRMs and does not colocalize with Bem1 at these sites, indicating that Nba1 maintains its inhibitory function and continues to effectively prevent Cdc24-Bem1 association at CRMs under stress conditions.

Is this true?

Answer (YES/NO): NO